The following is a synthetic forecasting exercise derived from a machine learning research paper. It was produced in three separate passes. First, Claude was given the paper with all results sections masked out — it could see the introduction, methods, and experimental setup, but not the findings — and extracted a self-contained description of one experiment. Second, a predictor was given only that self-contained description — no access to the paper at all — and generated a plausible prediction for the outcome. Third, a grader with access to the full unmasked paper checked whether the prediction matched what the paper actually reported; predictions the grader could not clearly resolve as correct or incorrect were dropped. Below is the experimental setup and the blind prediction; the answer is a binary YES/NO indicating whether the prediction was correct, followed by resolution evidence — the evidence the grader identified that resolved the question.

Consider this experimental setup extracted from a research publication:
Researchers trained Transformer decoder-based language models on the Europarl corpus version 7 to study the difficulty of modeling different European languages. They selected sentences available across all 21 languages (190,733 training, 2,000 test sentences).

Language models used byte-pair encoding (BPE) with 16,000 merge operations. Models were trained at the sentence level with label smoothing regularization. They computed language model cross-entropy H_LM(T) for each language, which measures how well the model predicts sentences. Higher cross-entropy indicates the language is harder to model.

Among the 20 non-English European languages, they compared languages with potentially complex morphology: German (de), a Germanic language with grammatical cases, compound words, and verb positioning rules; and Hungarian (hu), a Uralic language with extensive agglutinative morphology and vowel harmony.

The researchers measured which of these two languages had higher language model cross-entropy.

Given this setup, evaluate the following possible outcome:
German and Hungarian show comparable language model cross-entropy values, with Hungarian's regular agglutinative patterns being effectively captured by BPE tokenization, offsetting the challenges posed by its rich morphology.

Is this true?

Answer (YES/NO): YES